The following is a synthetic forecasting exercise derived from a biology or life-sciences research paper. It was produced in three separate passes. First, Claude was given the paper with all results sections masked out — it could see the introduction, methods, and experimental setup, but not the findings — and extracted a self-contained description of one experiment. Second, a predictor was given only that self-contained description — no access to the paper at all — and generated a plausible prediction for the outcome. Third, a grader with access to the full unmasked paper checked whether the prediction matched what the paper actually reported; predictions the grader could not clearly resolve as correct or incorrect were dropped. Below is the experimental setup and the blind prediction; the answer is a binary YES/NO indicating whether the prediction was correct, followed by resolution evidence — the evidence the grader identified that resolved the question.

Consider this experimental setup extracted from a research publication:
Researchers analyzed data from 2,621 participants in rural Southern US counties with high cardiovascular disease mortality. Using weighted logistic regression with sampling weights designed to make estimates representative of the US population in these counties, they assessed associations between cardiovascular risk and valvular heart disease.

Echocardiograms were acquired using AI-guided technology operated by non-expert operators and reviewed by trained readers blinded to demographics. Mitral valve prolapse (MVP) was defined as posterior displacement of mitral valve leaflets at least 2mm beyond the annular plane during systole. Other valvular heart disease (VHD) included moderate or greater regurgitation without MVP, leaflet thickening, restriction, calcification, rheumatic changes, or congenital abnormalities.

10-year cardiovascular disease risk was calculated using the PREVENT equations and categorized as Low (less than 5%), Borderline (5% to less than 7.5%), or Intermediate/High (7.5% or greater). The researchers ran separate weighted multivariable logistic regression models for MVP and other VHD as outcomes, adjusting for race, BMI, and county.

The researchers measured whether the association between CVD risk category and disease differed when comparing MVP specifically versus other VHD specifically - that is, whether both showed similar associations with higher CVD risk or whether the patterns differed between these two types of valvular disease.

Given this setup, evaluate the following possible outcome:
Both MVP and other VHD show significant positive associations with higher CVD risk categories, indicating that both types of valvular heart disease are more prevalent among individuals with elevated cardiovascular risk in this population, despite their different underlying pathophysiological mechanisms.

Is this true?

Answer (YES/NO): NO